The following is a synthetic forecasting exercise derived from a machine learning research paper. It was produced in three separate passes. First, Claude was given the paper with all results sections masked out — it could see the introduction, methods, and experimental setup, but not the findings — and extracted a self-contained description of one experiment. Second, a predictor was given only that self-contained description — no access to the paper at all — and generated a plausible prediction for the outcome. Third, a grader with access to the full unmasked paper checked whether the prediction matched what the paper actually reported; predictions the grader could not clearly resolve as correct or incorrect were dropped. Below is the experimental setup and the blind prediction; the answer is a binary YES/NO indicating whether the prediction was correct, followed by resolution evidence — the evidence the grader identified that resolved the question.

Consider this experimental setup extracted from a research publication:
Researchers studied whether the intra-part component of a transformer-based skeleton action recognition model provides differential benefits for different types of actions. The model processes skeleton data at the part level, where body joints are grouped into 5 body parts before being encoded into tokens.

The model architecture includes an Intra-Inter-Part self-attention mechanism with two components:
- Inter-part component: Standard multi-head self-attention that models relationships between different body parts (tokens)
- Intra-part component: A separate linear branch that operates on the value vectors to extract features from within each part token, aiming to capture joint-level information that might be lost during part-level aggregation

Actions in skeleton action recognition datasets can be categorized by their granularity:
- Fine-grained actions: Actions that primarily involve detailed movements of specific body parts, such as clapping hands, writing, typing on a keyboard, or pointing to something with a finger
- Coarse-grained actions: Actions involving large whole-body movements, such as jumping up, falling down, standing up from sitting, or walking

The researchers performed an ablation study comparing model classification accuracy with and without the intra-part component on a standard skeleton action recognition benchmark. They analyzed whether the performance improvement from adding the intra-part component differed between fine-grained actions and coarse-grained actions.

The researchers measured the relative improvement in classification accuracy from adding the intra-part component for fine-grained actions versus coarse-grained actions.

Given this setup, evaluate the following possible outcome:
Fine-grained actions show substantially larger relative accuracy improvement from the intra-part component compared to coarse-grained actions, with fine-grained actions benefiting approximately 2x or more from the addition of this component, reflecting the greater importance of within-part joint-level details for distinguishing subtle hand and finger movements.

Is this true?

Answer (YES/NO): YES